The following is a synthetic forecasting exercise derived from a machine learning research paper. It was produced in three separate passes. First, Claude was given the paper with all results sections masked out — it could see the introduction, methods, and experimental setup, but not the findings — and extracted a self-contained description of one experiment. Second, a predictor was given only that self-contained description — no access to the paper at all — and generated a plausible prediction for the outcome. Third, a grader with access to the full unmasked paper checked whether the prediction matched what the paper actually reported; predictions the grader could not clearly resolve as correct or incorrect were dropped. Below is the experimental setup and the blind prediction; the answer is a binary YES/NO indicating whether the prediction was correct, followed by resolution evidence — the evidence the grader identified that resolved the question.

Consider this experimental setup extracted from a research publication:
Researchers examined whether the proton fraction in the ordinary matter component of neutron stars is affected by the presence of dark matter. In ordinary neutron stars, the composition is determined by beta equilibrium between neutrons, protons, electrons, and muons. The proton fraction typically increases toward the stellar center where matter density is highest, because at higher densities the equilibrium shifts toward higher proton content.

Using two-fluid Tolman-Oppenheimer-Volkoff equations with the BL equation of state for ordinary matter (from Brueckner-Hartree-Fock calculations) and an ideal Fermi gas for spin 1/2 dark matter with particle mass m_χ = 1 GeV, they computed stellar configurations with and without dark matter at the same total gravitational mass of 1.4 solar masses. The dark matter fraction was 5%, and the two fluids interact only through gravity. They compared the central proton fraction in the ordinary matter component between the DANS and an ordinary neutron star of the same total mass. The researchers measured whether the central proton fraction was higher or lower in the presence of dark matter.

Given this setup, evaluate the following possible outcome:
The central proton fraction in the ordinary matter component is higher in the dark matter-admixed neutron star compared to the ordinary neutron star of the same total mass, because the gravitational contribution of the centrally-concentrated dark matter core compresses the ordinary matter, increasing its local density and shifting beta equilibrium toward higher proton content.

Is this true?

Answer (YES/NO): YES